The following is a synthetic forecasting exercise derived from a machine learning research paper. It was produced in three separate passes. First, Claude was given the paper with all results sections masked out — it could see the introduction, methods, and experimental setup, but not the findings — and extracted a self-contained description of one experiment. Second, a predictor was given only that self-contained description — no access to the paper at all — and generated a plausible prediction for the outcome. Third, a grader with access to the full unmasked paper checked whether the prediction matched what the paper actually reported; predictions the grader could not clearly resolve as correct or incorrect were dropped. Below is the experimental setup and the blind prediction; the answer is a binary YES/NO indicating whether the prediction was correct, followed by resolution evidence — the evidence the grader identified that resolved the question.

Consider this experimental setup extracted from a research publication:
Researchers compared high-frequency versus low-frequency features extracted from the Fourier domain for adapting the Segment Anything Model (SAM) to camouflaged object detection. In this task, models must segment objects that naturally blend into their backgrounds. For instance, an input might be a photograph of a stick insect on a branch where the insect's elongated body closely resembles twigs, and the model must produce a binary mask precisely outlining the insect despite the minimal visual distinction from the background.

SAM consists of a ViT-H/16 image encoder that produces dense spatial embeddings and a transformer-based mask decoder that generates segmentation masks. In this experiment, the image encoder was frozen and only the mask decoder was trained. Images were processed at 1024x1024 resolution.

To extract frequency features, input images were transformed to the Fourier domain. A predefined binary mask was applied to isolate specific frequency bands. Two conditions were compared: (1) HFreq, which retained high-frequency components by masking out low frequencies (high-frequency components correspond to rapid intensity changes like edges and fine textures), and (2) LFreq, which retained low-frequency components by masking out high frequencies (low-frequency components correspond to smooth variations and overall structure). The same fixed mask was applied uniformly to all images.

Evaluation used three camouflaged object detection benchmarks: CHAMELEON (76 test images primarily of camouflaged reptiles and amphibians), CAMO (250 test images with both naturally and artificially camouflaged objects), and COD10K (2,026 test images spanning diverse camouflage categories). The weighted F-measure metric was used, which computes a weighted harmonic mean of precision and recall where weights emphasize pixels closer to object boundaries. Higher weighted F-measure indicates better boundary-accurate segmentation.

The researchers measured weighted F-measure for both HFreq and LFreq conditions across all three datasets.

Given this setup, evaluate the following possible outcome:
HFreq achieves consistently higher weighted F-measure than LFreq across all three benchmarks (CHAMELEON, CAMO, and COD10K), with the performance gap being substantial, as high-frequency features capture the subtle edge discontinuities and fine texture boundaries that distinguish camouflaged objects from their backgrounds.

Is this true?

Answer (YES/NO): NO